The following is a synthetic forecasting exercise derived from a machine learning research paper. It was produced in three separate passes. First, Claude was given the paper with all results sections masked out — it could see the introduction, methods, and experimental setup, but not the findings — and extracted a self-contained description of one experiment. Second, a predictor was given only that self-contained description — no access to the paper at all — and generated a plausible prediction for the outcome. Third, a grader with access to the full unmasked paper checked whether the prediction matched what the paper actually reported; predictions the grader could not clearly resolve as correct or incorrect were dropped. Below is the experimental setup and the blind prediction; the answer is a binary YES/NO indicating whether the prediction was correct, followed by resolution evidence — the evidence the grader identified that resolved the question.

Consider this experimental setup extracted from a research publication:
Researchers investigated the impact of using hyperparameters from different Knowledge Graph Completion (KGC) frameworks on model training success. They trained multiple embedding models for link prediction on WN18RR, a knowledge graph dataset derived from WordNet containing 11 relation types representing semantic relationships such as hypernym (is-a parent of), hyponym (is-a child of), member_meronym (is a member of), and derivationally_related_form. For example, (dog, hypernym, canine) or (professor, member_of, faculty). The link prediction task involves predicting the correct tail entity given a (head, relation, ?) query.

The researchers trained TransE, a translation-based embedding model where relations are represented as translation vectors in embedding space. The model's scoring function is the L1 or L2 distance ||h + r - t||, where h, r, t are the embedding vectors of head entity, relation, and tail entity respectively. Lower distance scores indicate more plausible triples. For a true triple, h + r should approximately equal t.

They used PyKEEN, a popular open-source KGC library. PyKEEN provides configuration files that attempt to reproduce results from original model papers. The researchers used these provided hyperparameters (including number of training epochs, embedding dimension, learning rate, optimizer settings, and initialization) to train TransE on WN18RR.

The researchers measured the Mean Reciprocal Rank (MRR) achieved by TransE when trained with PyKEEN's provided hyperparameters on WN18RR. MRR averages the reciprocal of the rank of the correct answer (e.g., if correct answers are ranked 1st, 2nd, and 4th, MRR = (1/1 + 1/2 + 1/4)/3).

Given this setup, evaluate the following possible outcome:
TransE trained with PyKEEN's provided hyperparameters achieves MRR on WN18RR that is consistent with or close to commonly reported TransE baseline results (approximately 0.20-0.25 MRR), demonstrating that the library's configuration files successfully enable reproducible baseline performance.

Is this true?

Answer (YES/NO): NO